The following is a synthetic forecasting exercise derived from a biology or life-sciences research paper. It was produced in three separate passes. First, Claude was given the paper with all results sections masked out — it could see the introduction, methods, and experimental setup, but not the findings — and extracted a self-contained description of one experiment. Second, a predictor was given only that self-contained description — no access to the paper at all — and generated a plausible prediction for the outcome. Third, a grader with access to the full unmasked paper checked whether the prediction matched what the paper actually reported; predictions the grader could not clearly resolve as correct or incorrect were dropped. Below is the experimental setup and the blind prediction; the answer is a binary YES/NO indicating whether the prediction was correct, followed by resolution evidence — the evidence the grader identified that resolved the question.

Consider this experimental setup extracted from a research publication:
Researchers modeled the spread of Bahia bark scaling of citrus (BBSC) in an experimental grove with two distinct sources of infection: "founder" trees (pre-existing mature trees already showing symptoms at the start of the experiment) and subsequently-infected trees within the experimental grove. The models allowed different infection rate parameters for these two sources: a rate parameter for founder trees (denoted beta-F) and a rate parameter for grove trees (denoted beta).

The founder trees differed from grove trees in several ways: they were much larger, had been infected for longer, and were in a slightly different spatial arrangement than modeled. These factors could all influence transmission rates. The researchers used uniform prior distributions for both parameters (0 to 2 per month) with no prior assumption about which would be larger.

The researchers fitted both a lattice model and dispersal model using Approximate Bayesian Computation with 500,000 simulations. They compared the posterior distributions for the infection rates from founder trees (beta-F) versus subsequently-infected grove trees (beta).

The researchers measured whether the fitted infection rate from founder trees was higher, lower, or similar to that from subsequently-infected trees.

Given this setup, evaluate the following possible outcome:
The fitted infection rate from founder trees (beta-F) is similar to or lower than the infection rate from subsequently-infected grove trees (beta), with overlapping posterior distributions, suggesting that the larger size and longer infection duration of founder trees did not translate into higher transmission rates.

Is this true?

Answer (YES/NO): YES